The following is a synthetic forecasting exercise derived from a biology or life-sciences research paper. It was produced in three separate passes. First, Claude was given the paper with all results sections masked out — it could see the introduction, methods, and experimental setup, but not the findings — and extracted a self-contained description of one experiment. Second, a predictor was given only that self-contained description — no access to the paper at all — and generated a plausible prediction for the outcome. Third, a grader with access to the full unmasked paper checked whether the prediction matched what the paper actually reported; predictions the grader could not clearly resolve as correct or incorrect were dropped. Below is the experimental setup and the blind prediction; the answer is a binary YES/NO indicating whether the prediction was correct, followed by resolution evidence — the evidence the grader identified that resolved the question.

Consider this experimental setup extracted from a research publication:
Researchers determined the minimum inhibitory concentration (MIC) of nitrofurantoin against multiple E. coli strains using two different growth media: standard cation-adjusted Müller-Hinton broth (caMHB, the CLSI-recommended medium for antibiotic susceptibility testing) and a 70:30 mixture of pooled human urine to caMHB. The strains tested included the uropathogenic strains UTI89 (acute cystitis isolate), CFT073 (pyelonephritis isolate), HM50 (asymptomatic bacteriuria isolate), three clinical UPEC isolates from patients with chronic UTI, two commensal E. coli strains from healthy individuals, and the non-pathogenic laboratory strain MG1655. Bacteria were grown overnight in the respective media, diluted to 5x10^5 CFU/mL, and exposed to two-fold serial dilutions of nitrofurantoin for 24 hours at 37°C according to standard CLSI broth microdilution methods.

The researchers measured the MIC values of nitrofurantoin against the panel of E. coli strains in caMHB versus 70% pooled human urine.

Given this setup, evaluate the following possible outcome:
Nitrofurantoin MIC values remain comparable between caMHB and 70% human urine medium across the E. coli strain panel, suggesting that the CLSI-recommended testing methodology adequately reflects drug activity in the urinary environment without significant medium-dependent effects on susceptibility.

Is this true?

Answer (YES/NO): YES